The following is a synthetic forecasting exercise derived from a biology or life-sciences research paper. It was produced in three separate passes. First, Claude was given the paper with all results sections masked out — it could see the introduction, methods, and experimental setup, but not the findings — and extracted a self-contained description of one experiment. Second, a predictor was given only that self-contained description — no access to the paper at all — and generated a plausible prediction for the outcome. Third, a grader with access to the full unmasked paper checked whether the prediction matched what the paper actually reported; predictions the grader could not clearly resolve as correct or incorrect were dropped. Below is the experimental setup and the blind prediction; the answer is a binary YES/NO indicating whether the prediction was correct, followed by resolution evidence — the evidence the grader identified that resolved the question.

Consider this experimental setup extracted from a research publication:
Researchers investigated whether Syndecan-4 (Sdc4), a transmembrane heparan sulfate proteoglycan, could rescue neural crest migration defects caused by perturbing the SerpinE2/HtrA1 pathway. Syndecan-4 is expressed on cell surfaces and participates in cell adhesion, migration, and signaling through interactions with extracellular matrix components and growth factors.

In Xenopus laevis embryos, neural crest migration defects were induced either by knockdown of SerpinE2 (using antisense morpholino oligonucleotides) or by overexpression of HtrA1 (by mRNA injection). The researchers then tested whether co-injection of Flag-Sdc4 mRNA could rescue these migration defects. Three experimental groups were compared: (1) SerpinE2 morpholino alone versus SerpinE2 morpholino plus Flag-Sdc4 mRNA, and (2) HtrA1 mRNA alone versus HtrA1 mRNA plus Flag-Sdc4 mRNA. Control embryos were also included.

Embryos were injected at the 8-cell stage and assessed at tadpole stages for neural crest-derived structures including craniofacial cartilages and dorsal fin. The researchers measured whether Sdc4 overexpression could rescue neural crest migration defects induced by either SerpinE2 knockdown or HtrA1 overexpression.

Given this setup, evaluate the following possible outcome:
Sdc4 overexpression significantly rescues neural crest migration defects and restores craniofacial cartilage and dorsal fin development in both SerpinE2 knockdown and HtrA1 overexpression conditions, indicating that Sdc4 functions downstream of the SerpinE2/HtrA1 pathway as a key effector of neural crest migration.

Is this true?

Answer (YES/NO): NO